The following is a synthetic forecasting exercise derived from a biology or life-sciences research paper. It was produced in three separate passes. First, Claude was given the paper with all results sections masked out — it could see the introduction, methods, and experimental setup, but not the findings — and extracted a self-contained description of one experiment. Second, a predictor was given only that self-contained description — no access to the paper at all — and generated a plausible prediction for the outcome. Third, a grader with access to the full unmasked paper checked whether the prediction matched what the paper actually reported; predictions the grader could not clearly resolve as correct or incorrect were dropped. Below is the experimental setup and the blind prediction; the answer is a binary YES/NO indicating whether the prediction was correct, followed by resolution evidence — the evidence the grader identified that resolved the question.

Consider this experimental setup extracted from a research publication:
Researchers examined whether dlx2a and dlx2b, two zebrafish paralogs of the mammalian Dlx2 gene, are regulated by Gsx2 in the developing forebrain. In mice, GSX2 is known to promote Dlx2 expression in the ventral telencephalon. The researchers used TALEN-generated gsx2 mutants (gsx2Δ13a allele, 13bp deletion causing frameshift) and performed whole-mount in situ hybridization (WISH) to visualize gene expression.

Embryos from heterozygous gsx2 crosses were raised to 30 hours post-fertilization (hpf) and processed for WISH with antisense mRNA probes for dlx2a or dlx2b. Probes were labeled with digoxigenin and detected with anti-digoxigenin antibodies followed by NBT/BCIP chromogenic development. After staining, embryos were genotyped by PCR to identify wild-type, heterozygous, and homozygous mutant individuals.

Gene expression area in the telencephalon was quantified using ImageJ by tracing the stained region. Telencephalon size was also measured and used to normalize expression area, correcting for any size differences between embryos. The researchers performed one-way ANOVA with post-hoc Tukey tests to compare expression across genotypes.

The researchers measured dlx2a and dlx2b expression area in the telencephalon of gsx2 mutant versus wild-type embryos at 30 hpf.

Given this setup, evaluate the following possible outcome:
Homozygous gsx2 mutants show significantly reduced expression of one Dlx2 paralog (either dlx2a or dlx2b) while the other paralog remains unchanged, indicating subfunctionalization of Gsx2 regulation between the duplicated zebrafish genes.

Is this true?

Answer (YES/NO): NO